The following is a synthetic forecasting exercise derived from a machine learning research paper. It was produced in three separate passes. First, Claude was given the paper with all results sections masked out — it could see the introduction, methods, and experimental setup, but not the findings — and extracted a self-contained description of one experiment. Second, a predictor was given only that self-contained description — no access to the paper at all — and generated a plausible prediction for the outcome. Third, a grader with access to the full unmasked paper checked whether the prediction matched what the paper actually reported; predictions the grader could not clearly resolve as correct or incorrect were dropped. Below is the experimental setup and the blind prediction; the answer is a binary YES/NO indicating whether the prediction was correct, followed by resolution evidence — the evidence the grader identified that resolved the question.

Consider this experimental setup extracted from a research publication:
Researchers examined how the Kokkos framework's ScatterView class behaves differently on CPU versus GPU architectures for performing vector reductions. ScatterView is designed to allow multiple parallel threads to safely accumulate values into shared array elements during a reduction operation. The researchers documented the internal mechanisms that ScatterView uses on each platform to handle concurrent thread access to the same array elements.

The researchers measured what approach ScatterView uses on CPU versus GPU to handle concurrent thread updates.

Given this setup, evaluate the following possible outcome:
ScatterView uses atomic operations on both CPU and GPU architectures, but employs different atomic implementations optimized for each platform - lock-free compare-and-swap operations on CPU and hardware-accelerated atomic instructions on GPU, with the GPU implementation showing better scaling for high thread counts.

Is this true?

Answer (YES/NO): NO